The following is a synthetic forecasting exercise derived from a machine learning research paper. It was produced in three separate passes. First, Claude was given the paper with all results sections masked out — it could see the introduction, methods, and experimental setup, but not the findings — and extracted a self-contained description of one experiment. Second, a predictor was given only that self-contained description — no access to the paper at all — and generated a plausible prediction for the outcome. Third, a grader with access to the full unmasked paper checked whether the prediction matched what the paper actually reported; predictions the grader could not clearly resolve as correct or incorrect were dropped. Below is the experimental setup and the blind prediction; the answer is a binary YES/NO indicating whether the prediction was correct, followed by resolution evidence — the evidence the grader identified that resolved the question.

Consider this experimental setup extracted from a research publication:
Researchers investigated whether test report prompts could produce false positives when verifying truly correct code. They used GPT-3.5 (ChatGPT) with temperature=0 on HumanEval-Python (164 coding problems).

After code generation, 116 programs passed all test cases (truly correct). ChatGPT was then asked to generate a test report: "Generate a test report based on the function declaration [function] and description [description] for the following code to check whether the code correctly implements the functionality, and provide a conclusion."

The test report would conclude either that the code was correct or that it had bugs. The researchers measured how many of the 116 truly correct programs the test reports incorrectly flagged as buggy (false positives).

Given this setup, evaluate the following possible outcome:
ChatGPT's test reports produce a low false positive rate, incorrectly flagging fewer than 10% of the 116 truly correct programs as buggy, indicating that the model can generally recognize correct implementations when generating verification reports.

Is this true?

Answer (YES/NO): YES